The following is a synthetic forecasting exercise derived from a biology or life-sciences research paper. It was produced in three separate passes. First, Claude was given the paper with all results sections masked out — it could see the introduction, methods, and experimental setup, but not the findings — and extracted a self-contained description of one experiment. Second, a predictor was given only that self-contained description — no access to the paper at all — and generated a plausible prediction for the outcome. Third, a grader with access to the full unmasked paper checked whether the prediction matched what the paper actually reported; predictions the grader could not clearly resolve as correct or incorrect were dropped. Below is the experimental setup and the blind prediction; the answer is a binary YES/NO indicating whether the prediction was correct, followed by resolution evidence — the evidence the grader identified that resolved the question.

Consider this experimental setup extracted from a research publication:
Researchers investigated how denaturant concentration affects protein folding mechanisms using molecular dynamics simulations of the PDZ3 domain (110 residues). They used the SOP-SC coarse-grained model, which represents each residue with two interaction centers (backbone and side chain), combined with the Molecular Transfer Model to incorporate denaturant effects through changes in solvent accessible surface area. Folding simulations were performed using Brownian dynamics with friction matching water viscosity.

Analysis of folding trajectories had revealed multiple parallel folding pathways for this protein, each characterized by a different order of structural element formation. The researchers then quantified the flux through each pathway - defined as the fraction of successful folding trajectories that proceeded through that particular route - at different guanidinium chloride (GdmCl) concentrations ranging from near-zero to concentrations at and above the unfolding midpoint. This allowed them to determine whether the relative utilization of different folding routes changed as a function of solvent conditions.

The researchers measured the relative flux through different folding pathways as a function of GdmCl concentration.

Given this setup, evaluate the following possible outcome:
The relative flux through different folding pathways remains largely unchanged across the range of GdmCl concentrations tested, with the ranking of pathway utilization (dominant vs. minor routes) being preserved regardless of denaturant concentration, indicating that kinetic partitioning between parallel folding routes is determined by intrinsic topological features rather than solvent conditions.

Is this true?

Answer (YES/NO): NO